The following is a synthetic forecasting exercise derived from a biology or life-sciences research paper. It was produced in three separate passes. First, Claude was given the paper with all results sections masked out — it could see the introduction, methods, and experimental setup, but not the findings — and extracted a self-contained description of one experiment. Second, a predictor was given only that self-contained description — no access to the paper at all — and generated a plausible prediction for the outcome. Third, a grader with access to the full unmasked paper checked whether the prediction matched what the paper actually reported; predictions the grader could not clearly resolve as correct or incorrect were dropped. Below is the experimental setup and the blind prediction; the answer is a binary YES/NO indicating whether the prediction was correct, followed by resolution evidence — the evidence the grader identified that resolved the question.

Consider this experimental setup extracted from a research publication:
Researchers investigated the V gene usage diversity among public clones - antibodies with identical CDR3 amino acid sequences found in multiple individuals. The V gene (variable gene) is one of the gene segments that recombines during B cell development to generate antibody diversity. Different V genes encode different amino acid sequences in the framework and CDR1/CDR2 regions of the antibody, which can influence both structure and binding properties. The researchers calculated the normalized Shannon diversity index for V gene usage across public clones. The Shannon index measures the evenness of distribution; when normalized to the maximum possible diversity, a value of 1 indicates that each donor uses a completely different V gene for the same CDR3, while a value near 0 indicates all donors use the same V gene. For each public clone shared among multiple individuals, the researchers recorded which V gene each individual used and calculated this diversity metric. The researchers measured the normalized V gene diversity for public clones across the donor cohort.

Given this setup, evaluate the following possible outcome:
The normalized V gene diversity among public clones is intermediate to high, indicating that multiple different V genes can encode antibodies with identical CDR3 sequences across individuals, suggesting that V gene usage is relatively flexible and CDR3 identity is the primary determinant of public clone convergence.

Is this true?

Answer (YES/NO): YES